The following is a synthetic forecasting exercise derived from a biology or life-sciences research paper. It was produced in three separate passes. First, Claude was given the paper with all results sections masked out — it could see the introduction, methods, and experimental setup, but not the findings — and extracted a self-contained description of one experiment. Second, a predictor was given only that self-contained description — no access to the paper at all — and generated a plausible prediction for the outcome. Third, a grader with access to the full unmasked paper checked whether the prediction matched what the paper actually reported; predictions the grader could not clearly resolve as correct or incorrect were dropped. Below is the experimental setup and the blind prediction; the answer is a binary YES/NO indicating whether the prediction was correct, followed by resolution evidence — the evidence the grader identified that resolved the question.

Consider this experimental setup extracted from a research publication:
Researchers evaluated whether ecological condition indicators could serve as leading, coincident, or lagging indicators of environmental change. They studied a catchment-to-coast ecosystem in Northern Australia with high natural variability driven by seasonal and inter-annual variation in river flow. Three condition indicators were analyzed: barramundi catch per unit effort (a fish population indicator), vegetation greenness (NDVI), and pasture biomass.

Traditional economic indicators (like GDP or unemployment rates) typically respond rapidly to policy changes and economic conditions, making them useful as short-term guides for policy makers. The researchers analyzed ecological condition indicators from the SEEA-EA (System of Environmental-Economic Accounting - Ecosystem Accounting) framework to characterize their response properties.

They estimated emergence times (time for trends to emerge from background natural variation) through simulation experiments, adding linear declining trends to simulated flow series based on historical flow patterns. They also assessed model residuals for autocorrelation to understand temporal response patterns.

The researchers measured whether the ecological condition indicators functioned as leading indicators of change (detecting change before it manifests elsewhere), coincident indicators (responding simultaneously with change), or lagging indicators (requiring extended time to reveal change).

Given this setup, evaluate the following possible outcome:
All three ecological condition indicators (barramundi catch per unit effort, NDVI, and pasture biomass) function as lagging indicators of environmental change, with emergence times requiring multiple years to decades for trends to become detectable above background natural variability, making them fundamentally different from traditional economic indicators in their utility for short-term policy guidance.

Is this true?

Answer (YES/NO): YES